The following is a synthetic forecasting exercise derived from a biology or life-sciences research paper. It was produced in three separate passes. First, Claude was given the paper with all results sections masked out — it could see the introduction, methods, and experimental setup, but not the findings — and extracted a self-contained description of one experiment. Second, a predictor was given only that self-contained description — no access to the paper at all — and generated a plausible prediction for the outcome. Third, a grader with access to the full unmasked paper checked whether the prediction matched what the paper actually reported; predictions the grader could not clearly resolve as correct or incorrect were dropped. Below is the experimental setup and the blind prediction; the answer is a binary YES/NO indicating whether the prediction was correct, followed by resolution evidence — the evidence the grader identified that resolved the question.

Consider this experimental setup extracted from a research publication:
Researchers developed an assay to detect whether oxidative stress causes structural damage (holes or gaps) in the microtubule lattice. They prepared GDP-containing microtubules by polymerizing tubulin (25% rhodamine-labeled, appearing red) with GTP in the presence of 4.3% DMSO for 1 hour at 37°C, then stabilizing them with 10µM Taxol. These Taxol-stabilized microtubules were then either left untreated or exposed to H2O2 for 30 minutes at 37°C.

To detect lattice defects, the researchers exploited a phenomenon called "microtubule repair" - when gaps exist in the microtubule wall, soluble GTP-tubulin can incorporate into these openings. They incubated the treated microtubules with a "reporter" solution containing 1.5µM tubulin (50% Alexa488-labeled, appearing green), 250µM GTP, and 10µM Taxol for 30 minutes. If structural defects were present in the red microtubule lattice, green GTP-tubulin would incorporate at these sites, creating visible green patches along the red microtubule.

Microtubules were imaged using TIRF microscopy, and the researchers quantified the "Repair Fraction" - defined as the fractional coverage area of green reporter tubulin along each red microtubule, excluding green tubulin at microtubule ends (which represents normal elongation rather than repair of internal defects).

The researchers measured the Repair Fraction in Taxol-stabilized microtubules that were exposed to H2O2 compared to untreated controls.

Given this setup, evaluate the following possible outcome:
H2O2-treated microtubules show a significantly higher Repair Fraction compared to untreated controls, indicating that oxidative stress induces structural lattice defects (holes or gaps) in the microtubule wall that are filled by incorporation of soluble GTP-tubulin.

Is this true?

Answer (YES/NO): YES